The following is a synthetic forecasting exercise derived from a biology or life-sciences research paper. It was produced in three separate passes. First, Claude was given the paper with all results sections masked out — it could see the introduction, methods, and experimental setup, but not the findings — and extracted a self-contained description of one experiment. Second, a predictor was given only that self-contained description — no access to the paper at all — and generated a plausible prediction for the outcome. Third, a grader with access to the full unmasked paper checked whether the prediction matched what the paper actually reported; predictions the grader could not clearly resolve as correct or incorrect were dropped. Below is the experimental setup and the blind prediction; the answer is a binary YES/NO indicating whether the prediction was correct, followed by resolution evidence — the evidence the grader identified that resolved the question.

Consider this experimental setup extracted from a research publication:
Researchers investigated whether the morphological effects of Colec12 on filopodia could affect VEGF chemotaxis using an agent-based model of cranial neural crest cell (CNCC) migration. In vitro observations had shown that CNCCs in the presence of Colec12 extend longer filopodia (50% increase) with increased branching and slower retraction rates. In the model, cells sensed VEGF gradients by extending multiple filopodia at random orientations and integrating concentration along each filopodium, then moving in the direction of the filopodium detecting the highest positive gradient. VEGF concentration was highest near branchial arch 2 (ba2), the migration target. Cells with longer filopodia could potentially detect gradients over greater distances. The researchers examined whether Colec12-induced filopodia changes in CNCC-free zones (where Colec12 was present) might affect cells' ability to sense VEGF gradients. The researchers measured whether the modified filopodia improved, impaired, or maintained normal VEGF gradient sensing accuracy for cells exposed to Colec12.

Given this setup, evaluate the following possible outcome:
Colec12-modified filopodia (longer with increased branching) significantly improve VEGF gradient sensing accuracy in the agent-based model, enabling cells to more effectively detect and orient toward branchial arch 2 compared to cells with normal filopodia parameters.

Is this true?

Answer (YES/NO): NO